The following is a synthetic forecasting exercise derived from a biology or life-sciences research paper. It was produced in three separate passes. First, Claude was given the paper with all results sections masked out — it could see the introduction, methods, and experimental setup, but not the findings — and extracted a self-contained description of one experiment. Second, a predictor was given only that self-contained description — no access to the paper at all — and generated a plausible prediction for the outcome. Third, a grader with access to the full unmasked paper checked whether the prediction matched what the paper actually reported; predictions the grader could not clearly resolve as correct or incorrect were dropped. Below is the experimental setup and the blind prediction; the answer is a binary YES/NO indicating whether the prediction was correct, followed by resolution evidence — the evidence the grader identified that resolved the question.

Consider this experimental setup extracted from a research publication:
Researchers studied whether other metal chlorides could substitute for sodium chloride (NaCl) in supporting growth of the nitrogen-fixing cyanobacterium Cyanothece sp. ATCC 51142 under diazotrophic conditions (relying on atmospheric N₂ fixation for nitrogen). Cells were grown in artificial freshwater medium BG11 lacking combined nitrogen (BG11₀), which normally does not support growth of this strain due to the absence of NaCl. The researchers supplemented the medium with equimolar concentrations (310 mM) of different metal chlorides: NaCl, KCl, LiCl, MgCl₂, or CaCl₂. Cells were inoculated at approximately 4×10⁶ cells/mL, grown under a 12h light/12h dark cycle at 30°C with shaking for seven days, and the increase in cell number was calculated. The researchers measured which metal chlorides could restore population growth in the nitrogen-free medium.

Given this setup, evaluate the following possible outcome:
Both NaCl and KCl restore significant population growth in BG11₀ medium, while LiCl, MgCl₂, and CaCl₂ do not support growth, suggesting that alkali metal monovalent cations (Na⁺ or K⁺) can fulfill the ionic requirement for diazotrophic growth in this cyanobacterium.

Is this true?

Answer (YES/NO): NO